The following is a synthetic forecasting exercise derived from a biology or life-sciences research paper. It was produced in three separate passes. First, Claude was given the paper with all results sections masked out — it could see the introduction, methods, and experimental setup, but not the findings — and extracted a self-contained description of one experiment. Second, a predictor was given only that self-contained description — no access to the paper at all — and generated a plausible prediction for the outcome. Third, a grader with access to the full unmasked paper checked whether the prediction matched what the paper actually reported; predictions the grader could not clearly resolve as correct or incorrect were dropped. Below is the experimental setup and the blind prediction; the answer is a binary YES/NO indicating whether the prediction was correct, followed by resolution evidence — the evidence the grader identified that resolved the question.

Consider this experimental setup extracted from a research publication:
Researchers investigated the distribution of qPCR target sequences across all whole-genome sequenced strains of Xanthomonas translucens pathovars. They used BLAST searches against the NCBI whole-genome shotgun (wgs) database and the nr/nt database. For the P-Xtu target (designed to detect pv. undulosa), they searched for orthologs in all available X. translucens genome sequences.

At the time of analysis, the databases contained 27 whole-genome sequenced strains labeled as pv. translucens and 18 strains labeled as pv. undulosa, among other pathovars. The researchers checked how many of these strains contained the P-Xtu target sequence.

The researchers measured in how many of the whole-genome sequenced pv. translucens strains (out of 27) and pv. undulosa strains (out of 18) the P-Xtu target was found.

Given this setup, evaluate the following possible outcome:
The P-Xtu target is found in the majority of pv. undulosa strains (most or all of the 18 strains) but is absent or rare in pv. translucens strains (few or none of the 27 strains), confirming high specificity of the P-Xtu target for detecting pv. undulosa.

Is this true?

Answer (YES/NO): YES